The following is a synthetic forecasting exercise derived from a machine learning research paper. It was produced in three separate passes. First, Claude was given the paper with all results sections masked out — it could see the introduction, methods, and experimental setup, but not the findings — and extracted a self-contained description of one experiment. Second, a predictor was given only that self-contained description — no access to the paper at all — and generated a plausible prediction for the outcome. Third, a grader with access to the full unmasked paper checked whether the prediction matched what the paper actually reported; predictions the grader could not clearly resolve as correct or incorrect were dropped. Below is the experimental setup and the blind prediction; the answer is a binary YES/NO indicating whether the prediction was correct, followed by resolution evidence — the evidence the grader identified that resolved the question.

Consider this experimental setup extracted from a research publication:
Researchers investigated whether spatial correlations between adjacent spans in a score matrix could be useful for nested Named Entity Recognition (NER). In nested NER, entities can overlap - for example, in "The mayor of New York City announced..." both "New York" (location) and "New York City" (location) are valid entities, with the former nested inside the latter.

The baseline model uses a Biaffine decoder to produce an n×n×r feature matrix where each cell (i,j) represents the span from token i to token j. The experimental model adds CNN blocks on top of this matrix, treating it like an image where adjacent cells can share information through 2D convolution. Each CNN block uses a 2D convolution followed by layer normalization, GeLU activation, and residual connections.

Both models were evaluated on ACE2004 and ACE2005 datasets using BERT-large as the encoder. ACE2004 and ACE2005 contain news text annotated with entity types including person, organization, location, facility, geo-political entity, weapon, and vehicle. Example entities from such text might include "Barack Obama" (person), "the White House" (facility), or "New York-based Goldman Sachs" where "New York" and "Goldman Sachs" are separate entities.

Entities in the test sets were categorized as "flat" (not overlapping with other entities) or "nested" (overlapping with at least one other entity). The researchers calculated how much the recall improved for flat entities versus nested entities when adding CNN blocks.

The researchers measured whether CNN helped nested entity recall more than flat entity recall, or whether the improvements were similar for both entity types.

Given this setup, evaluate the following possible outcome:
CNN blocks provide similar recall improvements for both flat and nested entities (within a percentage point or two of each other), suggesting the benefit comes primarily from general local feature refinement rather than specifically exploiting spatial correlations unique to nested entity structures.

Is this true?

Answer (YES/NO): NO